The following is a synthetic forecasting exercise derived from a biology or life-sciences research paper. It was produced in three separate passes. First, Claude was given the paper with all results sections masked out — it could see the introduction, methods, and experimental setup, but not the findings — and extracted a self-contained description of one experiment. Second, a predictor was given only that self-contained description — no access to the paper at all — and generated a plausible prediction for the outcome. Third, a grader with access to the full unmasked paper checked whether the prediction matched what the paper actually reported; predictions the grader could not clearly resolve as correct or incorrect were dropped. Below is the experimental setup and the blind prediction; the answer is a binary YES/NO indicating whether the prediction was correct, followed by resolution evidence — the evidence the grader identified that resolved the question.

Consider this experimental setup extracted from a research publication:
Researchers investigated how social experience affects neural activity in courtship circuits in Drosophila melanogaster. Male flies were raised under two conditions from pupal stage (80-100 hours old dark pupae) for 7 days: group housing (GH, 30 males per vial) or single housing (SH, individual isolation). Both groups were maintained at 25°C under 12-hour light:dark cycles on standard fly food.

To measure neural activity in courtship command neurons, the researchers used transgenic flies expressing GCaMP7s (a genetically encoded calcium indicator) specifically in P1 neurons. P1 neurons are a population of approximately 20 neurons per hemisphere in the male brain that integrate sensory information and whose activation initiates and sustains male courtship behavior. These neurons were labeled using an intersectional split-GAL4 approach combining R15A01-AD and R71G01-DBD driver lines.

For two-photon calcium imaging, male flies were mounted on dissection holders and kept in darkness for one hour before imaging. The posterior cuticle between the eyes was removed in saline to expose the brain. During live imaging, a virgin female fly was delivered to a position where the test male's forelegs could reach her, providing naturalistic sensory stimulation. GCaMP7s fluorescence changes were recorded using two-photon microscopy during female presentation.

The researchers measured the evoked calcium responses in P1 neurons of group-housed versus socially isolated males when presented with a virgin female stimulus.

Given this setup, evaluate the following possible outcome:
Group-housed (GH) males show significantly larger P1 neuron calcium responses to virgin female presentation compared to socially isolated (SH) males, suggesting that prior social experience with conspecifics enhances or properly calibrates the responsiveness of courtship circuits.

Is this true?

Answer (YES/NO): NO